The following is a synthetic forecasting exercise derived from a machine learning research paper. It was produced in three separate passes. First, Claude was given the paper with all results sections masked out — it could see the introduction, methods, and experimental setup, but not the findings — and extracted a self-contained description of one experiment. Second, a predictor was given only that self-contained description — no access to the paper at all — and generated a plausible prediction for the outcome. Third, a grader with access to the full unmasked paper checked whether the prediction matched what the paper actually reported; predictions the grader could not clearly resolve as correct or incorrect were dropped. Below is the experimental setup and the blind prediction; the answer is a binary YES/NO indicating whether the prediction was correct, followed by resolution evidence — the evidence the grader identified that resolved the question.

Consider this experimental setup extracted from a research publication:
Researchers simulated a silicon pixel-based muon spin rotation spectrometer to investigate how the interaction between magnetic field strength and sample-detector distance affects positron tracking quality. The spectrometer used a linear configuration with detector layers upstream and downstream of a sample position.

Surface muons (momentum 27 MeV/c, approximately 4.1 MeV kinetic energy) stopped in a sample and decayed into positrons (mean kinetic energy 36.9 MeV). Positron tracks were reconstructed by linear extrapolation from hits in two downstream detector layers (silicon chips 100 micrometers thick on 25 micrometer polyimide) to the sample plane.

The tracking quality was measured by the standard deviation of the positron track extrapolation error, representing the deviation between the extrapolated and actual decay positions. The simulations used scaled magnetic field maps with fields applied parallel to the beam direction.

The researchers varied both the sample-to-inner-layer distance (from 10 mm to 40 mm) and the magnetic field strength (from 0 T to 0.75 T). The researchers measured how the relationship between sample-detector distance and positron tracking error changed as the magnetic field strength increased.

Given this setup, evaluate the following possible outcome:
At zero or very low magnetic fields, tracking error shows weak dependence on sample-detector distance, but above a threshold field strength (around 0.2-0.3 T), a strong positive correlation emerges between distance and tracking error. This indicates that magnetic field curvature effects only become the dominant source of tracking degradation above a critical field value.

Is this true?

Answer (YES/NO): NO